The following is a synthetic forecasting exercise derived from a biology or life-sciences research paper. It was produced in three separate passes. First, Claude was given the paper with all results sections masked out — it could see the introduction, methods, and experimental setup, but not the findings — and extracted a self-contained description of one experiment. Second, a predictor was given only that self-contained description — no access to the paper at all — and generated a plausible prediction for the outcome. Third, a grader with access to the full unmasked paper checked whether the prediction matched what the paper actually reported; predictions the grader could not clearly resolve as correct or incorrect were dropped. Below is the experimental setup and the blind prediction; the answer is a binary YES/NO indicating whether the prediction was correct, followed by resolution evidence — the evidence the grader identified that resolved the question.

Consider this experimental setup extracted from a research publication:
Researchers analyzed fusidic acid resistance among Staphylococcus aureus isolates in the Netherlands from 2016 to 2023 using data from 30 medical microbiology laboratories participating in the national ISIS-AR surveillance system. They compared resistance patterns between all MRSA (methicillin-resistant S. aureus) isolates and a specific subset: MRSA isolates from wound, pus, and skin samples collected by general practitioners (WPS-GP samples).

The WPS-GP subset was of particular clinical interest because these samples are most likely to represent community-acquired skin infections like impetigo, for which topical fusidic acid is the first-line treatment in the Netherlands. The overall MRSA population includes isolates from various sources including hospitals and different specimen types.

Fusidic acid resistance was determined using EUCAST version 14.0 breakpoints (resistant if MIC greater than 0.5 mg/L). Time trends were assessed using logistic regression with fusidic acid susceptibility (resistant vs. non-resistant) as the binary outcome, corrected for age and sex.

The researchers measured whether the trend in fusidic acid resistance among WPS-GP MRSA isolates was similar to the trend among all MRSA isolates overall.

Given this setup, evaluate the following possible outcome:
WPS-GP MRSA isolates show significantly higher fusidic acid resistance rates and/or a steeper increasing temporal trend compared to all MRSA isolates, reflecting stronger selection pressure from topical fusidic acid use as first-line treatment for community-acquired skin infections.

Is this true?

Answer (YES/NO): NO